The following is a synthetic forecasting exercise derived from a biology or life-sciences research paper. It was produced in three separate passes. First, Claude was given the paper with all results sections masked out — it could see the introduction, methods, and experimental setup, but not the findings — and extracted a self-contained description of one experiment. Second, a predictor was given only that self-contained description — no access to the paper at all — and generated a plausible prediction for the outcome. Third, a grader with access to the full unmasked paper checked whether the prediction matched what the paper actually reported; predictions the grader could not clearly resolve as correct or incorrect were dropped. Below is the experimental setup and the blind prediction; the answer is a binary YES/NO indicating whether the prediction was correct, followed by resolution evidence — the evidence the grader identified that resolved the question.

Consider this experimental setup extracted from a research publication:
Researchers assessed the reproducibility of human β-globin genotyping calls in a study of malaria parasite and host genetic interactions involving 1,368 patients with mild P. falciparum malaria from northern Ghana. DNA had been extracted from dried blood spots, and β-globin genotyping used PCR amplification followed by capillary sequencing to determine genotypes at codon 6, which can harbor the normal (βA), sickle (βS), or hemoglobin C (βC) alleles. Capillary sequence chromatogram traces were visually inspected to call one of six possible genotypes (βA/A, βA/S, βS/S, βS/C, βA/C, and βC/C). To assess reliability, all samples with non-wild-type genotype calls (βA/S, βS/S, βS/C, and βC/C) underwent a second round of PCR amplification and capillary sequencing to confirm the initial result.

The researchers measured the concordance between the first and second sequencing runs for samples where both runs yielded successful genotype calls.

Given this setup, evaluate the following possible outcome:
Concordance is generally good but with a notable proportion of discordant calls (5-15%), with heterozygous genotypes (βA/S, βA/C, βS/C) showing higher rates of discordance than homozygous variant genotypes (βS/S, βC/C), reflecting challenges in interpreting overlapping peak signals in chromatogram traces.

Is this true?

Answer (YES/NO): NO